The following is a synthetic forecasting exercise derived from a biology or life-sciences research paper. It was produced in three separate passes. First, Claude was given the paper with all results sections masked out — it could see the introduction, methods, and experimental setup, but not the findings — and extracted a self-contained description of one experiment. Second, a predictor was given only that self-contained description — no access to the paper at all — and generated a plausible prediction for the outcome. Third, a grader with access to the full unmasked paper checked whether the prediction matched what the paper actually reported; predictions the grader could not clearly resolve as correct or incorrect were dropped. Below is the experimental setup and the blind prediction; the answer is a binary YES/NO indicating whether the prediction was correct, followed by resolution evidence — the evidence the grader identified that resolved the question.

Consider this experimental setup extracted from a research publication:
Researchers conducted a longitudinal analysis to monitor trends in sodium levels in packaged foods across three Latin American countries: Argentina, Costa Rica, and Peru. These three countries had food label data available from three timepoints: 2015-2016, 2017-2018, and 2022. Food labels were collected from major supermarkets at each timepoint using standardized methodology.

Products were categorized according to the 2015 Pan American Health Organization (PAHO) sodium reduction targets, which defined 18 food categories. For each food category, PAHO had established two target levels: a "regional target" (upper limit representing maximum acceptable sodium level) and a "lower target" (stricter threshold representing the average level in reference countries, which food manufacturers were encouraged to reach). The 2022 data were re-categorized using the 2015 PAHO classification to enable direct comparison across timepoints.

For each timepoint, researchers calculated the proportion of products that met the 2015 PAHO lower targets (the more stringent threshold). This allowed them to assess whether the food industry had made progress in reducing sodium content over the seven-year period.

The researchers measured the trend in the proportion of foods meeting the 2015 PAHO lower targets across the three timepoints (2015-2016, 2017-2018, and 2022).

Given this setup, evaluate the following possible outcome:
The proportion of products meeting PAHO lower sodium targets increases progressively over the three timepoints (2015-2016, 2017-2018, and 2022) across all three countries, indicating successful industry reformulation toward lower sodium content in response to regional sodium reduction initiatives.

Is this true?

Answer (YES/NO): YES